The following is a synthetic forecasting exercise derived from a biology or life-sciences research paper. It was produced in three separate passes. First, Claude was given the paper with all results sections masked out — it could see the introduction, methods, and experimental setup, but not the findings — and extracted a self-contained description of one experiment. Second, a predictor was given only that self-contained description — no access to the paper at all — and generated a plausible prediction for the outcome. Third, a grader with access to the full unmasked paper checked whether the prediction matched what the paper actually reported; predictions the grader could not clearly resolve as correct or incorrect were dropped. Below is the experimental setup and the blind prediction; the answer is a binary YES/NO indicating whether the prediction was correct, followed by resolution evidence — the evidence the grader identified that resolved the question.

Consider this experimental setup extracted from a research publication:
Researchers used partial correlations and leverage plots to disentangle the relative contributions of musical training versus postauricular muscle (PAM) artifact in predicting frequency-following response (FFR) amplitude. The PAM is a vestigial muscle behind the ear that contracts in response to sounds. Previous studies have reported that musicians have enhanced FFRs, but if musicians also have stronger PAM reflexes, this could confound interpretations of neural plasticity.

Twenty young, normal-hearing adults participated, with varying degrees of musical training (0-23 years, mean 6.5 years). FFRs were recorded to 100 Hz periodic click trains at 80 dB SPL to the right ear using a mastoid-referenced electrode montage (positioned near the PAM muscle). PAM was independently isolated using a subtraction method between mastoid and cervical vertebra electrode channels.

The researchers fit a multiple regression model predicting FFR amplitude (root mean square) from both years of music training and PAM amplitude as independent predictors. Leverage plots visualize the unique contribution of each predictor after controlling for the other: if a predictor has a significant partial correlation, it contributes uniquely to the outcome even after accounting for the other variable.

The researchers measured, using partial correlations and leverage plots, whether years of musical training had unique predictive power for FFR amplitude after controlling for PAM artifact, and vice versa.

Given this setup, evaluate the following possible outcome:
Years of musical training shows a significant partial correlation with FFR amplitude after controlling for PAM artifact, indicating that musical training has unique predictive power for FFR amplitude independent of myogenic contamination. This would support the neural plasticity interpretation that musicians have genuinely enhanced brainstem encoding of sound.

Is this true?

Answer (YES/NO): YES